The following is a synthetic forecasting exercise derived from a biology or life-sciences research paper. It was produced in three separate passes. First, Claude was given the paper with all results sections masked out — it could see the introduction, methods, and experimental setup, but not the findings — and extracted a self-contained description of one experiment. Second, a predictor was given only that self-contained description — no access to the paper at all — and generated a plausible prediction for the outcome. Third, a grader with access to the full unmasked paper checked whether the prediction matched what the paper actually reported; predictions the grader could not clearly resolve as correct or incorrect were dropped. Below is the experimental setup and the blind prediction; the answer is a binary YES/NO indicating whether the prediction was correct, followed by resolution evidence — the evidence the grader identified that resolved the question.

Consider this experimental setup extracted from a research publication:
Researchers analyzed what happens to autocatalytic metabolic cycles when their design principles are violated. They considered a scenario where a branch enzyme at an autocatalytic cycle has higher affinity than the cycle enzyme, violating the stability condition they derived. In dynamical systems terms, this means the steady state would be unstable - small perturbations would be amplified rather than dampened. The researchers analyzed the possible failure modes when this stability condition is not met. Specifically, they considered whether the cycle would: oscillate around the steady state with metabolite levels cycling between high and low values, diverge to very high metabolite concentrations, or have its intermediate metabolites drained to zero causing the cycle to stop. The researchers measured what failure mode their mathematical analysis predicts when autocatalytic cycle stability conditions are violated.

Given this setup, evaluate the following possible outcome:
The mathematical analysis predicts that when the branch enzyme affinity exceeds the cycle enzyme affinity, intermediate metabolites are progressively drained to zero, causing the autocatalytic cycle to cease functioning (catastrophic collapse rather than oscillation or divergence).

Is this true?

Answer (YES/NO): YES